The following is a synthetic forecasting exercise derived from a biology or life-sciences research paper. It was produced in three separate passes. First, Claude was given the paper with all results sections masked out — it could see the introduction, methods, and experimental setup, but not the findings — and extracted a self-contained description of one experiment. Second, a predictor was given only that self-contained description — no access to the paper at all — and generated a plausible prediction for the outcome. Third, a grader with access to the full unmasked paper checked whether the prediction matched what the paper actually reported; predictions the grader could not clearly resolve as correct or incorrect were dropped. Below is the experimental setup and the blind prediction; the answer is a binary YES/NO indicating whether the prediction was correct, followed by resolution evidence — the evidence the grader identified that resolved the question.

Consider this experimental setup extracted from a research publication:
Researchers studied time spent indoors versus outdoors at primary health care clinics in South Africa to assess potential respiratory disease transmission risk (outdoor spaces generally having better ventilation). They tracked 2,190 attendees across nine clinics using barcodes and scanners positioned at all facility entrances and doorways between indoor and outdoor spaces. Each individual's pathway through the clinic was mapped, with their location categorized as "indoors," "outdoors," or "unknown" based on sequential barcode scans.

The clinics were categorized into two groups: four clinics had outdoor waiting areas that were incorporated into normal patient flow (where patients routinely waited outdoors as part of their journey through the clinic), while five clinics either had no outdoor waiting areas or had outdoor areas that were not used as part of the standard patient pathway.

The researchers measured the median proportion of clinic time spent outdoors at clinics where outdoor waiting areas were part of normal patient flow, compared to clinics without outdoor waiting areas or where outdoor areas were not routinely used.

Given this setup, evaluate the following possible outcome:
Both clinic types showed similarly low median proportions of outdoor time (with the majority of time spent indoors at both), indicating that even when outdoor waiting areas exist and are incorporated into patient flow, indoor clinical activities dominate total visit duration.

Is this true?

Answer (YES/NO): NO